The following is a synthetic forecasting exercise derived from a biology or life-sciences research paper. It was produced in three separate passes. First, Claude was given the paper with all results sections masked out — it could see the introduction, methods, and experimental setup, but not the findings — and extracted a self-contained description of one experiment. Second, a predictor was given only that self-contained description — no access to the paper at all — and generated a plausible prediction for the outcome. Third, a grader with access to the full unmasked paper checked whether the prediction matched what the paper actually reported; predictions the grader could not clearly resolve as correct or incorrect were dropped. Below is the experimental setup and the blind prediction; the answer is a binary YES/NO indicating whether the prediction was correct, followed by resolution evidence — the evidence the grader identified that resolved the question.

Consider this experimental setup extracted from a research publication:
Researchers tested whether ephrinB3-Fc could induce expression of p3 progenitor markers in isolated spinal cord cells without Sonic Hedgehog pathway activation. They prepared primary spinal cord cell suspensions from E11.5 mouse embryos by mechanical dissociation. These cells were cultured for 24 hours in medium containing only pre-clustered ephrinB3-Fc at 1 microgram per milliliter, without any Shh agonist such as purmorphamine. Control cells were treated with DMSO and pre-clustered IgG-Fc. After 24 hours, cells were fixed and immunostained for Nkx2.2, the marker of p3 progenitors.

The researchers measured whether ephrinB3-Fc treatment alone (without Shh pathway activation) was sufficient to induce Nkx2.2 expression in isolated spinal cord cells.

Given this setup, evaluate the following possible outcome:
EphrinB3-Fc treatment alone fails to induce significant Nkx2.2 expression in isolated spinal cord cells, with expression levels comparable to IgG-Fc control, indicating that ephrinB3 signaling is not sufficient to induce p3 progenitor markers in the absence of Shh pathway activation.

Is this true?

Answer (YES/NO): NO